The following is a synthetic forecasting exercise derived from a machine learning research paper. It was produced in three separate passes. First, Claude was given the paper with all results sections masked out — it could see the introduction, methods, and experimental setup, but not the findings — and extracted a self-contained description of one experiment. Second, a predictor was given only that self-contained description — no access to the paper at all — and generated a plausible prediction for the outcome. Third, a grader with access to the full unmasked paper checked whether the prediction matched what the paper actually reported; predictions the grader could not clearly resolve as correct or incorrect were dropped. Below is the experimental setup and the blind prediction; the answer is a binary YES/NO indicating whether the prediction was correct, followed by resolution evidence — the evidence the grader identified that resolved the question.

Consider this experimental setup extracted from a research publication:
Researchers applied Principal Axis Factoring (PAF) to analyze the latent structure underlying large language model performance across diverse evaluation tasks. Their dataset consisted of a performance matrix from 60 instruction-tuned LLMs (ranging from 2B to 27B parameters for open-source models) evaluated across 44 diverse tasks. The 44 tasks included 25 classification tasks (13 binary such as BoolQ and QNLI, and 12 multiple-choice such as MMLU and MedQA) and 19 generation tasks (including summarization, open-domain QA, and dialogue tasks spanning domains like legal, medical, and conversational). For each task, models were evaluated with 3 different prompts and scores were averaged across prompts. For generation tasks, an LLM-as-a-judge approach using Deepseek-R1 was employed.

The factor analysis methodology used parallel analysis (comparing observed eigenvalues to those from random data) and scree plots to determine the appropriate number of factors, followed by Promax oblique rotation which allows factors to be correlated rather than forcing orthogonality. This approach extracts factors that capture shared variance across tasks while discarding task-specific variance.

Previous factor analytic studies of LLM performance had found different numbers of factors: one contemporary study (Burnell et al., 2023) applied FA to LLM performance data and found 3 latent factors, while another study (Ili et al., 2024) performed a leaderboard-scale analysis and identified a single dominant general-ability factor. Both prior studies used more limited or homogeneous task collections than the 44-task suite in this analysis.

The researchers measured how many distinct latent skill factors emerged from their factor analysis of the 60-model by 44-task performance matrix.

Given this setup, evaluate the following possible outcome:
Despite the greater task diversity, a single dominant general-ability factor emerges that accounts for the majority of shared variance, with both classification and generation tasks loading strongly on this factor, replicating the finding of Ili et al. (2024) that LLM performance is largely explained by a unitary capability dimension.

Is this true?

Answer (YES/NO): NO